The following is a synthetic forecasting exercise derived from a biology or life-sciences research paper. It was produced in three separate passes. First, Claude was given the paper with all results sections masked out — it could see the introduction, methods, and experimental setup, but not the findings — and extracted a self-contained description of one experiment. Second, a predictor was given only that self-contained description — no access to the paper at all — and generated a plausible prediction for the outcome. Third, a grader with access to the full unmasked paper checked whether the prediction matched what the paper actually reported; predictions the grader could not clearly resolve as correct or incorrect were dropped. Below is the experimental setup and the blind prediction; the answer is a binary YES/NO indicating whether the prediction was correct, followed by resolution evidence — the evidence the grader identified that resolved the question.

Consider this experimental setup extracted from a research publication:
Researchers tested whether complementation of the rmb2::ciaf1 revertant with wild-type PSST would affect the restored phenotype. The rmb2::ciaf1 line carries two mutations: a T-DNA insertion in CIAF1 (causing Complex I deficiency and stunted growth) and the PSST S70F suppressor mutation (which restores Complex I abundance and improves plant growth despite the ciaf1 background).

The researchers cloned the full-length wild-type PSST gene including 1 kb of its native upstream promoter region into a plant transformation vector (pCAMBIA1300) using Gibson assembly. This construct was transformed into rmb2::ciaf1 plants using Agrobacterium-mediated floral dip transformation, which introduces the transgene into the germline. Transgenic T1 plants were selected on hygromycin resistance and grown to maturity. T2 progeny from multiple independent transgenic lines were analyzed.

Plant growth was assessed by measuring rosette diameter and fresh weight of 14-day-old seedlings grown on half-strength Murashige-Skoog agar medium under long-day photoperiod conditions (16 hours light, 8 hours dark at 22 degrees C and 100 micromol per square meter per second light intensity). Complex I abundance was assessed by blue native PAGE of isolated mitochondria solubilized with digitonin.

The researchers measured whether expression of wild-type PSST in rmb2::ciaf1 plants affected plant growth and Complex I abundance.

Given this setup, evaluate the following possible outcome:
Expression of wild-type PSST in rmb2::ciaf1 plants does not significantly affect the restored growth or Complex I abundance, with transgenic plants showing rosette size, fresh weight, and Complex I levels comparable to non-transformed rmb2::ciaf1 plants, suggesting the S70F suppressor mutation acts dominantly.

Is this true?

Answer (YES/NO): NO